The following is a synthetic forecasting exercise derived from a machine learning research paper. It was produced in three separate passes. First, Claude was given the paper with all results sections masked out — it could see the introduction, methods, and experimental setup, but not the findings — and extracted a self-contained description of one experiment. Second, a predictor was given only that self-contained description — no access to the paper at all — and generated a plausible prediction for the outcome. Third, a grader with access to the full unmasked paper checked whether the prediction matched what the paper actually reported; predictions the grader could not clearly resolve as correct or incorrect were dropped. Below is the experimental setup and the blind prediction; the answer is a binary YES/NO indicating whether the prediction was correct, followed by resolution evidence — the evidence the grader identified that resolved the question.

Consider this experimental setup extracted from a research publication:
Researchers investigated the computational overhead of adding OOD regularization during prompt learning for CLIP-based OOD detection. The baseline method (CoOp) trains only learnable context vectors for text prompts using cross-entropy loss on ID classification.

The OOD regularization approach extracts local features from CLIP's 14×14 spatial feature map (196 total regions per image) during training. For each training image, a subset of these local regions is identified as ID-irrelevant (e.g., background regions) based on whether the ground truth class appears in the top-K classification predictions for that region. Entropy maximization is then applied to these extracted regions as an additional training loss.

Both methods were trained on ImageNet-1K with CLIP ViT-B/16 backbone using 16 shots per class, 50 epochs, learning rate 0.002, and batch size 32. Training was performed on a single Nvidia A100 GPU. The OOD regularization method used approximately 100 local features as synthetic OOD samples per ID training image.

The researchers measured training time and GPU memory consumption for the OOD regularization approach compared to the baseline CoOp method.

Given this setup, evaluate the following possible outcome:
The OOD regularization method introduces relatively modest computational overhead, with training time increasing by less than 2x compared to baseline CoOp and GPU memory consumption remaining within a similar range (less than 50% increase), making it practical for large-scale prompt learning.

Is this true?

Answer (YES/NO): YES